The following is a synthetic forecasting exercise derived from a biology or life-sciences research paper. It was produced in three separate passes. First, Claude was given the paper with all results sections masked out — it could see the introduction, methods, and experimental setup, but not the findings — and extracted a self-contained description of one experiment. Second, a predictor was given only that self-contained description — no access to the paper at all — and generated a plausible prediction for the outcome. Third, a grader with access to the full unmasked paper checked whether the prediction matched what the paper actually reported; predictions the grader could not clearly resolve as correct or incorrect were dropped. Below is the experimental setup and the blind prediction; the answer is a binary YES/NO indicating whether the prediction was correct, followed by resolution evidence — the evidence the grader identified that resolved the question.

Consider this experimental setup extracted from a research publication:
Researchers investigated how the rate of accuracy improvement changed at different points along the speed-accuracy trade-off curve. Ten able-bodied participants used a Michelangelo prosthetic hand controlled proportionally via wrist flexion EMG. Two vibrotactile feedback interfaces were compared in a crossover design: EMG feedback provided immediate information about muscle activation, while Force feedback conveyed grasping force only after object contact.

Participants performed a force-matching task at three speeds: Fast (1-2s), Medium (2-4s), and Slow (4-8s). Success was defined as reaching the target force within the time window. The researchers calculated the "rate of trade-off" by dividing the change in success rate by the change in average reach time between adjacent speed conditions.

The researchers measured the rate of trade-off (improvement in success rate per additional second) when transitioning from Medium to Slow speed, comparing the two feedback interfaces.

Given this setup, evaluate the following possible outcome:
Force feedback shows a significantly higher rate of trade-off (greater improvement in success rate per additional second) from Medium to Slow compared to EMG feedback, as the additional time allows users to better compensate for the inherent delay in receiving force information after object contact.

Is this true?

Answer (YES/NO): NO